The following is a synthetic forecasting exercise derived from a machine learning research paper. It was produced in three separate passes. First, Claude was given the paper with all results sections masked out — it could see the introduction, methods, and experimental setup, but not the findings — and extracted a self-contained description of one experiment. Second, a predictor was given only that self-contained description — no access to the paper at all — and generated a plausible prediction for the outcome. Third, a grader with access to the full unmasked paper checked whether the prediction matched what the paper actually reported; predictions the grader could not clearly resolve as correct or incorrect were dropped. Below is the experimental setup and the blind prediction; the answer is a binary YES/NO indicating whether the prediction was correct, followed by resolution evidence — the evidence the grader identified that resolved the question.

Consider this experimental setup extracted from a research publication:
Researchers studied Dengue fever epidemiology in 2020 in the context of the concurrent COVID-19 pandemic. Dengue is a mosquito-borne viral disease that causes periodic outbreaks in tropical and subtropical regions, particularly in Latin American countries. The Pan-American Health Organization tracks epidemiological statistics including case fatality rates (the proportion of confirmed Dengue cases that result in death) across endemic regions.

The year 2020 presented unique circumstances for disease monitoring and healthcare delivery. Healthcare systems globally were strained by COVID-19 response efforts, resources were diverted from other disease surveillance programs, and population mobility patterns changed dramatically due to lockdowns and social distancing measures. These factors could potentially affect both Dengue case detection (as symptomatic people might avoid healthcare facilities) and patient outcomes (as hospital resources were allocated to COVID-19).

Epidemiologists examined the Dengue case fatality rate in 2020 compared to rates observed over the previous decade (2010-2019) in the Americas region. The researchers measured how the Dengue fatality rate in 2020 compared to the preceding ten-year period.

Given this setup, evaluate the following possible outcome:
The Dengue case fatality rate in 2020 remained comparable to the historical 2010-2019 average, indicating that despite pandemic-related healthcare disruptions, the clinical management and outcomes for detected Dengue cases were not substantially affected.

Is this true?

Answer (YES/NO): NO